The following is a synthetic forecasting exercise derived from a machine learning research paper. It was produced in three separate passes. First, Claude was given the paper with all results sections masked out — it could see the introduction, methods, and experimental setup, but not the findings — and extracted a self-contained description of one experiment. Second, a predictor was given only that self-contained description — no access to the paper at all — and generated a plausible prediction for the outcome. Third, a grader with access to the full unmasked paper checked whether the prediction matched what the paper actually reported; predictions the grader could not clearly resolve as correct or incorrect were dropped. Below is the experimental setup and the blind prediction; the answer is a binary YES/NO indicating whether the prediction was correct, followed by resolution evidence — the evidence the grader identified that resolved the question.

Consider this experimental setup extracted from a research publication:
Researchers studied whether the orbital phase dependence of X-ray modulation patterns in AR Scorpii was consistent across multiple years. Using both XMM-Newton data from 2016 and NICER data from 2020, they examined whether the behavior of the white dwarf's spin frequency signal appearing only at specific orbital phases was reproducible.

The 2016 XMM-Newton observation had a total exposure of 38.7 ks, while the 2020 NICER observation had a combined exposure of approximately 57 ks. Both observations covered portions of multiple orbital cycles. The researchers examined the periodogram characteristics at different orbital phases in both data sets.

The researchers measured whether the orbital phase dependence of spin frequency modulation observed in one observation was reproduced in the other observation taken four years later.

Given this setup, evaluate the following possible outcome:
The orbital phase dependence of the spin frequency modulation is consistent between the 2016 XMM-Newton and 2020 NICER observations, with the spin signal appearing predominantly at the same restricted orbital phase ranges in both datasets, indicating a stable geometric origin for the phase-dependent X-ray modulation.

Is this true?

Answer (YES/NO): YES